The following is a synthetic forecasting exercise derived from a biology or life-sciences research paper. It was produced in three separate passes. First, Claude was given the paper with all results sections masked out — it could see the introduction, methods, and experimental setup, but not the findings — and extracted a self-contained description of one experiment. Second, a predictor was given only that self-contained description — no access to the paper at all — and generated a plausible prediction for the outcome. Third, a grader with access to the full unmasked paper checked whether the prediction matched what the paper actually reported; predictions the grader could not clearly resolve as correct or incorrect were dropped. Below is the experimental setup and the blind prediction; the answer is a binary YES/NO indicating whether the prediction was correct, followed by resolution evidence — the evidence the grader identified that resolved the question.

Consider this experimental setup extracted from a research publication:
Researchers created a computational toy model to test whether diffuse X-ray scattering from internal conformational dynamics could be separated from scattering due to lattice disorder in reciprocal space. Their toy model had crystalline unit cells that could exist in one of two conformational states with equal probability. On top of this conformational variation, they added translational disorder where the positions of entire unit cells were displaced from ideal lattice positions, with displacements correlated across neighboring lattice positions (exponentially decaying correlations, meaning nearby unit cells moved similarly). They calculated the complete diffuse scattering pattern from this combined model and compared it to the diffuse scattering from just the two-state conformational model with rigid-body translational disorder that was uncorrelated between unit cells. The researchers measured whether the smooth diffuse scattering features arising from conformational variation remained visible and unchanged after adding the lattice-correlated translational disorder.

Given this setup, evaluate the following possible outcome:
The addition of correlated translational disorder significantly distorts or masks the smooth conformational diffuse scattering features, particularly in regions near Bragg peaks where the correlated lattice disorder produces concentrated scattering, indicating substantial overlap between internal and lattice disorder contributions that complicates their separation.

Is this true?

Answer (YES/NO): NO